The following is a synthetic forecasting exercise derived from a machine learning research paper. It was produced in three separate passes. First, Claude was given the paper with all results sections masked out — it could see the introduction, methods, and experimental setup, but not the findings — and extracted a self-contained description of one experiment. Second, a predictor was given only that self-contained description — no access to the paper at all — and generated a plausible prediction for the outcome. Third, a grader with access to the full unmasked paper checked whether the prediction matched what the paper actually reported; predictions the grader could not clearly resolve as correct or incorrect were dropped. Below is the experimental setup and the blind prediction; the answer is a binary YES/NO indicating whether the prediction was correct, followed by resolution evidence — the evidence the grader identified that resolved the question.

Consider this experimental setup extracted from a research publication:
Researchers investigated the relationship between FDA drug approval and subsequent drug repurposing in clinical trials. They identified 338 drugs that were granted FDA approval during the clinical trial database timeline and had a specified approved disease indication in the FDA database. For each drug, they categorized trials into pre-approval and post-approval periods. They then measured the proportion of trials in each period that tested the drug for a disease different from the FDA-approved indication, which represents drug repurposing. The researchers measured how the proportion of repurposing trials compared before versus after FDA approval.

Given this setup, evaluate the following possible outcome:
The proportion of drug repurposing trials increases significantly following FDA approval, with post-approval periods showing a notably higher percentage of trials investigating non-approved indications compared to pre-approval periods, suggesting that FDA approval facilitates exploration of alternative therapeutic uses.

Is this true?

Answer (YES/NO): YES